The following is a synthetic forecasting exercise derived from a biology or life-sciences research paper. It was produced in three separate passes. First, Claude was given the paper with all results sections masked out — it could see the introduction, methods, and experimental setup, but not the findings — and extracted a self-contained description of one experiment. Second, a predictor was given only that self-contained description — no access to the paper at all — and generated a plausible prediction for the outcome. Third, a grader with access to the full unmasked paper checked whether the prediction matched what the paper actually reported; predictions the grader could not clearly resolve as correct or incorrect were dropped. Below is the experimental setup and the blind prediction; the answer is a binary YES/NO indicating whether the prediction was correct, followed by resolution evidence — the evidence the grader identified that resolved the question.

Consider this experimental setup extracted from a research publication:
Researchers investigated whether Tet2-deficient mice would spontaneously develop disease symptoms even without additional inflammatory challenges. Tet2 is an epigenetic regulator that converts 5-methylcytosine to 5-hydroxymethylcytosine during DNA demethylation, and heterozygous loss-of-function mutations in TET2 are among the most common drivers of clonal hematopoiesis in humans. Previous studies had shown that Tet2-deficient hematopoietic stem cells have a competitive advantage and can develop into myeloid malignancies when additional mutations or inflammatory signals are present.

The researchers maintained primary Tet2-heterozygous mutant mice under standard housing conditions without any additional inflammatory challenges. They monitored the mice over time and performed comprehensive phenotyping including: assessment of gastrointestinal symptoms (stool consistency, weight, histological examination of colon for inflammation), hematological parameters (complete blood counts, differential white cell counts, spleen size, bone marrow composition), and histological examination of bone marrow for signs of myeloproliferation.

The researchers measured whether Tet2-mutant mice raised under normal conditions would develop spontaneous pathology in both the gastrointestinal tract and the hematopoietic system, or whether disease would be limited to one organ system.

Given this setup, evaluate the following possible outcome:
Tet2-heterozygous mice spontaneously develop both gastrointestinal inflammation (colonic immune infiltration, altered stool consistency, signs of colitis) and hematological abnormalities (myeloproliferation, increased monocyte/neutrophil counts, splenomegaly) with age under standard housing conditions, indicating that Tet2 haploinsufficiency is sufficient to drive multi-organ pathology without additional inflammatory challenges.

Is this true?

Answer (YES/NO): YES